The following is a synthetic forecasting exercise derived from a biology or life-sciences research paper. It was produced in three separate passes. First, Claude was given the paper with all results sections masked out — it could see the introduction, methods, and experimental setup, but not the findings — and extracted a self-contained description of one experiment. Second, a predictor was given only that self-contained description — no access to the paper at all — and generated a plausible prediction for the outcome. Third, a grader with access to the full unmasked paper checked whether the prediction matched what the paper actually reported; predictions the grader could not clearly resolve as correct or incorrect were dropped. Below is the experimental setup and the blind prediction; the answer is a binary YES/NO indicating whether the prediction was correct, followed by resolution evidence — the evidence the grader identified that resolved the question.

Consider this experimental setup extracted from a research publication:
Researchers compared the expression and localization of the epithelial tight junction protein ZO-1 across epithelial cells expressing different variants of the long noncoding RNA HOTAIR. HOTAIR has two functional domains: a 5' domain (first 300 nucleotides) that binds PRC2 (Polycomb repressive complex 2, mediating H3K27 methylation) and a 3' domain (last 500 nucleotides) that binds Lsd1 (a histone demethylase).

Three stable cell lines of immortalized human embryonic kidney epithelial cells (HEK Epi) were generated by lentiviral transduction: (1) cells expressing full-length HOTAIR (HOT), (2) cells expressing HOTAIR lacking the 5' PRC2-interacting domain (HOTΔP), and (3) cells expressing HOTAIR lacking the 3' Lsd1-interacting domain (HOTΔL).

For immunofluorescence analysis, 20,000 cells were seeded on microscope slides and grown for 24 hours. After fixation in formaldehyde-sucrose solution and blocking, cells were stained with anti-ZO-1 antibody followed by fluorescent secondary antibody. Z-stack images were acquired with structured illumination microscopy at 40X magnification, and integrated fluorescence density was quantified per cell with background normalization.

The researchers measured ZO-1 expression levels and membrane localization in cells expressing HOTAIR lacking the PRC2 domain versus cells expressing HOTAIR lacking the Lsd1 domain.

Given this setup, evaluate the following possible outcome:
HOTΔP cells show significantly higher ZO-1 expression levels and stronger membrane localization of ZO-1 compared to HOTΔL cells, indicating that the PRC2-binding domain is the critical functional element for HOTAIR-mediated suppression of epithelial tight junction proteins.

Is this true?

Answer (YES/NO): NO